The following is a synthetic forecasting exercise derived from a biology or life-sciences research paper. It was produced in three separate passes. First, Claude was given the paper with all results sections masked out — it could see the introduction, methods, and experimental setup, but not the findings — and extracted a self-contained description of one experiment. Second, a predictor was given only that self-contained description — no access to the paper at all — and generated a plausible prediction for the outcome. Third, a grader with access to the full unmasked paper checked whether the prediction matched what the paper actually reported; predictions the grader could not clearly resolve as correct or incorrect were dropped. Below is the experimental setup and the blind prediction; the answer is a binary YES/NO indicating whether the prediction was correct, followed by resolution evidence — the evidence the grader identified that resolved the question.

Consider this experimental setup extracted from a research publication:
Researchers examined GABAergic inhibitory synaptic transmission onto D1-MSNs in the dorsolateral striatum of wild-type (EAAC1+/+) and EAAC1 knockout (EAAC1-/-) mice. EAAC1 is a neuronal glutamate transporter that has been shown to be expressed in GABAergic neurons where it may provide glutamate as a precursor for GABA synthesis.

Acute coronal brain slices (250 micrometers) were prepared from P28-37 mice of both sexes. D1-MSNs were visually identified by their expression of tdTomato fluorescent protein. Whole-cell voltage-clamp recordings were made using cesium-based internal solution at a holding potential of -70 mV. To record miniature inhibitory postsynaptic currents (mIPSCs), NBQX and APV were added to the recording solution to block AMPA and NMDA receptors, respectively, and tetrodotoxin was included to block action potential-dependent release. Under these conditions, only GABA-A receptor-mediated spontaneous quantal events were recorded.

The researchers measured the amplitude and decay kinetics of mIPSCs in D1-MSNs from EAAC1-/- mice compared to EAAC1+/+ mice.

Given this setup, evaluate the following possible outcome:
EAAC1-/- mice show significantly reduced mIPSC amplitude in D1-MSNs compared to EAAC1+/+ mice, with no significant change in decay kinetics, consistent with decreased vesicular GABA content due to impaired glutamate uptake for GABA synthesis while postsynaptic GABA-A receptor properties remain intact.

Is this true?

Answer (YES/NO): NO